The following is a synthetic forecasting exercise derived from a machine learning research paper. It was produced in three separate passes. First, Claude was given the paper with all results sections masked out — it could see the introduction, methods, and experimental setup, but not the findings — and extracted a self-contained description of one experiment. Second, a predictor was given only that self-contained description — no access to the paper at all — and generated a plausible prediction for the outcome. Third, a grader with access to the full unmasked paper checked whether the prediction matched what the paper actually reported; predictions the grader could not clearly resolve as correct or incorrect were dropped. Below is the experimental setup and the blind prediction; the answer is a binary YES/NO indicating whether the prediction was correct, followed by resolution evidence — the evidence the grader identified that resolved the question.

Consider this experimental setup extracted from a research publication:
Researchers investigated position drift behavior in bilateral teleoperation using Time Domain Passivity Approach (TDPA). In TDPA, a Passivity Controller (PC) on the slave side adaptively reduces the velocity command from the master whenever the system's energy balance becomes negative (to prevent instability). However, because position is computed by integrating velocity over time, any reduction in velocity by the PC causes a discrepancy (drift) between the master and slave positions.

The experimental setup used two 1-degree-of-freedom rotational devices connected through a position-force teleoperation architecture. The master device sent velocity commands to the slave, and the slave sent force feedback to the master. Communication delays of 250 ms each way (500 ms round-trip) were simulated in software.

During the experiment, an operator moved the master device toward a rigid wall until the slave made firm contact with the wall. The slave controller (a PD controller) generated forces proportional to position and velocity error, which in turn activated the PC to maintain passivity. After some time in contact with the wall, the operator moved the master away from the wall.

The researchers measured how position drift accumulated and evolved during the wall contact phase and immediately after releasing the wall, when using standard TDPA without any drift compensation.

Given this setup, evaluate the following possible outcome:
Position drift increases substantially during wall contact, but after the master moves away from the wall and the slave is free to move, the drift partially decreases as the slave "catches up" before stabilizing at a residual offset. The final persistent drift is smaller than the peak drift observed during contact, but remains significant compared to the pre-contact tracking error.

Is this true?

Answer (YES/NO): NO